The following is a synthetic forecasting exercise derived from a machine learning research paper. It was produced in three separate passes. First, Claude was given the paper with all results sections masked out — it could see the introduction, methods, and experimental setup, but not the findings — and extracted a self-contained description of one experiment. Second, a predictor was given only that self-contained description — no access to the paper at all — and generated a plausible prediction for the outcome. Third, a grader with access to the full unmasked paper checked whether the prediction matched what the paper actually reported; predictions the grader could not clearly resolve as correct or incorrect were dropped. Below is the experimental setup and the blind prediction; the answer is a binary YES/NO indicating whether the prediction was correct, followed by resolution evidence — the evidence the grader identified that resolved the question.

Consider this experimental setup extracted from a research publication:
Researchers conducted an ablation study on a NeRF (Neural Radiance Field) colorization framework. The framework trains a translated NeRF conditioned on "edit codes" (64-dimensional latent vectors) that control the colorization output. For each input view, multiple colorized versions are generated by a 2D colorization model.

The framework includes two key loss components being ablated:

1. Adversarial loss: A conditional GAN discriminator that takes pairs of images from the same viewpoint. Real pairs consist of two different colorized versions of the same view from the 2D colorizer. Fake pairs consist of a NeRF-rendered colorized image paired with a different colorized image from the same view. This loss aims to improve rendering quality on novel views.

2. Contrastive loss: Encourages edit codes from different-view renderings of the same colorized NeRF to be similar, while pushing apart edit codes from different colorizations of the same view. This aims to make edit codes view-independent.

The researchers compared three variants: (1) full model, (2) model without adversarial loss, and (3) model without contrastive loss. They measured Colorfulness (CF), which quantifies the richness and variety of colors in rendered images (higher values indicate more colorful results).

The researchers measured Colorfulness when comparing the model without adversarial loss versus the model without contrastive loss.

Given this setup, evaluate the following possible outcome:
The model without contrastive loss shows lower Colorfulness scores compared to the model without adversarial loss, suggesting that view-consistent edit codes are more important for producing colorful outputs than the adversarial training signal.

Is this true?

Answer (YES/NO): YES